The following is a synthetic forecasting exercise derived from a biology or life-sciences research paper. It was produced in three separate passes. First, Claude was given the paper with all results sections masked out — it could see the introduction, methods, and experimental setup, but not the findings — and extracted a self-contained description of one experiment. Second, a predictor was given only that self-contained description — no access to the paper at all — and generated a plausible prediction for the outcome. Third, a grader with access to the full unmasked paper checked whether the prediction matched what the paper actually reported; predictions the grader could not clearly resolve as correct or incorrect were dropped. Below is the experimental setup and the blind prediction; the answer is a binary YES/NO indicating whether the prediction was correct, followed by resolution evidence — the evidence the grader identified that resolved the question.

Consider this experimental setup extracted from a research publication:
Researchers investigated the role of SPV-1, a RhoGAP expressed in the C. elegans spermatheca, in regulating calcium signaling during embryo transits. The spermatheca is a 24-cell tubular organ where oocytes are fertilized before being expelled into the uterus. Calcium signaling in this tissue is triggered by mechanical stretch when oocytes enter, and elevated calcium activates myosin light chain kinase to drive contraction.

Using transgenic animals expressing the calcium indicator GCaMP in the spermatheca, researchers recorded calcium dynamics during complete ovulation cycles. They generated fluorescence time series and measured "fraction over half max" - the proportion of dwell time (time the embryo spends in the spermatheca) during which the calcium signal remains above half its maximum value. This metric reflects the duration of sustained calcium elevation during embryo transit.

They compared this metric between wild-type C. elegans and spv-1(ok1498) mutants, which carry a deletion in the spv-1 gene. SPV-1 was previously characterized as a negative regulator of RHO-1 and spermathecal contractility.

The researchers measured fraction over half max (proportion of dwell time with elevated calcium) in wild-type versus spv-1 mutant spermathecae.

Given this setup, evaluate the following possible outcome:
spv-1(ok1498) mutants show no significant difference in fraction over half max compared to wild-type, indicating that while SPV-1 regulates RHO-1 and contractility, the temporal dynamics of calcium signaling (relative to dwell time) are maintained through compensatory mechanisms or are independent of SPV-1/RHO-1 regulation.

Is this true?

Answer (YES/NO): NO